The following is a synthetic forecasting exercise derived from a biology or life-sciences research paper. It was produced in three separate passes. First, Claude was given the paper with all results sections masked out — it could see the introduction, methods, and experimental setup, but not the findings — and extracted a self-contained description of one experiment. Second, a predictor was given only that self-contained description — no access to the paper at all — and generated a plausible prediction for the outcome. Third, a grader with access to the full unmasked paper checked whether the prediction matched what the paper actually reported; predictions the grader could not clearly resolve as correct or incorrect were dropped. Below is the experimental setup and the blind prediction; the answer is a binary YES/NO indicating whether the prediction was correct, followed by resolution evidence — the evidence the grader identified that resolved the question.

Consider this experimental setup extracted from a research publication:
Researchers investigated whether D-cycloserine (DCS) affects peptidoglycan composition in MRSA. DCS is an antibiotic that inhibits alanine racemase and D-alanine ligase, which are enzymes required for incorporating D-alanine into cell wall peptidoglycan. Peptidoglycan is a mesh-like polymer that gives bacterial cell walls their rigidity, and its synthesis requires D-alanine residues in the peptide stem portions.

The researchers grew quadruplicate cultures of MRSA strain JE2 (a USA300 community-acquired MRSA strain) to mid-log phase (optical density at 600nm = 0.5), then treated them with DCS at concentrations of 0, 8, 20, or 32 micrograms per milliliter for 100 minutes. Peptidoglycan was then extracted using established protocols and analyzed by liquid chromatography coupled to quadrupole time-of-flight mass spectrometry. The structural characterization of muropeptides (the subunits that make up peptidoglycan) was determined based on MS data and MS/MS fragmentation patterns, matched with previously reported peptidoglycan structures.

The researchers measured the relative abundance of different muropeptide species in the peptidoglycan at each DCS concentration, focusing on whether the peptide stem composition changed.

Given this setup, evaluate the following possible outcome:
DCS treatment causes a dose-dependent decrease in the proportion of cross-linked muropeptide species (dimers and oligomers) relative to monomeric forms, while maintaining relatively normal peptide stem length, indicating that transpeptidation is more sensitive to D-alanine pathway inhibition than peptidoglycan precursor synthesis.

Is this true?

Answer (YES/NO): NO